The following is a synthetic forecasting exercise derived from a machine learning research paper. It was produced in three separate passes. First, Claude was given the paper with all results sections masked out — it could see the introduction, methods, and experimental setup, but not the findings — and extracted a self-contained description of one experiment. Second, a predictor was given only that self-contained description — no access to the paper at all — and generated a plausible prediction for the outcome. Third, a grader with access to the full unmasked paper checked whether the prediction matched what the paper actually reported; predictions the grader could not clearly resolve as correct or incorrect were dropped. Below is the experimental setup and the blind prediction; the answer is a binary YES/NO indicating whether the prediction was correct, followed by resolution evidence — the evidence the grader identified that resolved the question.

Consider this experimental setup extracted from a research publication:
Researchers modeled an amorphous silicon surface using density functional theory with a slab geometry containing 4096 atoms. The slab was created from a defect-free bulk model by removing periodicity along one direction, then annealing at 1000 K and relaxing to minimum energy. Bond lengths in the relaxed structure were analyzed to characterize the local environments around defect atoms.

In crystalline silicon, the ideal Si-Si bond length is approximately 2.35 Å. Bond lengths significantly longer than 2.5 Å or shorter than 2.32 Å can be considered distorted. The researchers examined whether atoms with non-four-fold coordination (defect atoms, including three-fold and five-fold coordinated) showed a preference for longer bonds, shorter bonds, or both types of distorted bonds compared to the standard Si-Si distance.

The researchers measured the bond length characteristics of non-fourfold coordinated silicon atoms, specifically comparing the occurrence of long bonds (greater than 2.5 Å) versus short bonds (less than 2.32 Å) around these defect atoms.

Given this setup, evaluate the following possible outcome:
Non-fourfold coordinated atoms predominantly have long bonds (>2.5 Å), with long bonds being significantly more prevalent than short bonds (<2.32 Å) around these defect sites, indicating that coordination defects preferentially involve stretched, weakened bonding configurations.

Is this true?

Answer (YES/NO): YES